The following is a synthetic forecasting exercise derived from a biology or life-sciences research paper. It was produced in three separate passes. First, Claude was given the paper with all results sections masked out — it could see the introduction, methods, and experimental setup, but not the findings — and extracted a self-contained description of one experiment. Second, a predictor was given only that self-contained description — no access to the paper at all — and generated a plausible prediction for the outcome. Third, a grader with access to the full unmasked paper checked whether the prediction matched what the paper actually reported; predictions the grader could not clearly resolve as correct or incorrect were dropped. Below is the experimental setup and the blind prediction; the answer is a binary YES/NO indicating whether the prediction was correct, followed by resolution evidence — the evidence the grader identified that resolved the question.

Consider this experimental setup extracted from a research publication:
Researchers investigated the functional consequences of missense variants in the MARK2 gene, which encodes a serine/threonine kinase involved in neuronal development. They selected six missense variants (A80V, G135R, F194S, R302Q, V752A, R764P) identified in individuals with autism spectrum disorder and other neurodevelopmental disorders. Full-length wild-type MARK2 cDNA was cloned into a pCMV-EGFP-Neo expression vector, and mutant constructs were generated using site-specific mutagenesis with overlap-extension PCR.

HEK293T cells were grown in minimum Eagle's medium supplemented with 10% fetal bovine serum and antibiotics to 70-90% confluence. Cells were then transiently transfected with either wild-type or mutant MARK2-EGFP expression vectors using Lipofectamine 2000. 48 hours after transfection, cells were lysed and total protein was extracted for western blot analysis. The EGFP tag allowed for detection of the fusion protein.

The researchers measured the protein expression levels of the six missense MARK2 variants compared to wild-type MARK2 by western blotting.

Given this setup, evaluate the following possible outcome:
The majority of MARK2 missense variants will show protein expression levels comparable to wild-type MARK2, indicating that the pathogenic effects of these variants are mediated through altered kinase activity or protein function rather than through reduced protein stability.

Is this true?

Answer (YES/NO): NO